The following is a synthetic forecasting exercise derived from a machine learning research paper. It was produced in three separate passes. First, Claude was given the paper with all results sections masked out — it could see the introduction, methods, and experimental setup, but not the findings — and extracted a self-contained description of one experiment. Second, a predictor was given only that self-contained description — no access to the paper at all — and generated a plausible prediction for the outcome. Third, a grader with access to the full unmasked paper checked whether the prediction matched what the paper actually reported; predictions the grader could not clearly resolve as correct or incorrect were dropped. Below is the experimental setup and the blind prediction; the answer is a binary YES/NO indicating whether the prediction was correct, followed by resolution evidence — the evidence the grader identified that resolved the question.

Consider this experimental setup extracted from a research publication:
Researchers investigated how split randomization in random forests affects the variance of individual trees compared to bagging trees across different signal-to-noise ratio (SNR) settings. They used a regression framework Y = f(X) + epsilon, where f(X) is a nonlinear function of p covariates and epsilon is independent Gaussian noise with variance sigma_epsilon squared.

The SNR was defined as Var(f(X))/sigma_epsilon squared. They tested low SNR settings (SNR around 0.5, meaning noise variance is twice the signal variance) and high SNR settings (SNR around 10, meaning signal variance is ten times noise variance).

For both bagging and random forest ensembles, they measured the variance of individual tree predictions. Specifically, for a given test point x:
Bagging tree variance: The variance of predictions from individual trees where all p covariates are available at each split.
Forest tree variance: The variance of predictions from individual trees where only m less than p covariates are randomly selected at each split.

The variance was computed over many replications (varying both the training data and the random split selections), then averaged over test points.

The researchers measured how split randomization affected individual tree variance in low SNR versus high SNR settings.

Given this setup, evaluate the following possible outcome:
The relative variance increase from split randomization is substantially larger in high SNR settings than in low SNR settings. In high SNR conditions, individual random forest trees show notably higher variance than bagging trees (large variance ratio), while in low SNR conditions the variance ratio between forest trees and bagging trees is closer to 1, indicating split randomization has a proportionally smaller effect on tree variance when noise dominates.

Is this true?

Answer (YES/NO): NO